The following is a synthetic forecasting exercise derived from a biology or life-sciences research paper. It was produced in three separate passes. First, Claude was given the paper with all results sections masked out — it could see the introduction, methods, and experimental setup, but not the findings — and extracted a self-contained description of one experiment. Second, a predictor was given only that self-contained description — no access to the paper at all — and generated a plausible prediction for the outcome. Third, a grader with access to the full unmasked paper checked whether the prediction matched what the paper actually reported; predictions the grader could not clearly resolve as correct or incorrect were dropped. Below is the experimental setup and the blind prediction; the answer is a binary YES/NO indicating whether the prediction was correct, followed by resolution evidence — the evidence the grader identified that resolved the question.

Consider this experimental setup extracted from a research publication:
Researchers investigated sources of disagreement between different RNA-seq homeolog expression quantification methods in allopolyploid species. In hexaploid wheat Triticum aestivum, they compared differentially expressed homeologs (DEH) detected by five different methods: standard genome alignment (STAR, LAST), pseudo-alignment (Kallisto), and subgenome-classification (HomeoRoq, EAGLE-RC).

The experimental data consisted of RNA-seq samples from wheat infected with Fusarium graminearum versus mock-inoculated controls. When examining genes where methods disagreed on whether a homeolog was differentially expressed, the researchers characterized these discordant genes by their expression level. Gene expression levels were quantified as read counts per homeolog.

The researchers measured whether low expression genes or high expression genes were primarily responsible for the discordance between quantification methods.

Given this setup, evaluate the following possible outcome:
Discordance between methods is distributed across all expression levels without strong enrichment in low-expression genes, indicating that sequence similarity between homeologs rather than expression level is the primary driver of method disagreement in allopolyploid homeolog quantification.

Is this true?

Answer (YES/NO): NO